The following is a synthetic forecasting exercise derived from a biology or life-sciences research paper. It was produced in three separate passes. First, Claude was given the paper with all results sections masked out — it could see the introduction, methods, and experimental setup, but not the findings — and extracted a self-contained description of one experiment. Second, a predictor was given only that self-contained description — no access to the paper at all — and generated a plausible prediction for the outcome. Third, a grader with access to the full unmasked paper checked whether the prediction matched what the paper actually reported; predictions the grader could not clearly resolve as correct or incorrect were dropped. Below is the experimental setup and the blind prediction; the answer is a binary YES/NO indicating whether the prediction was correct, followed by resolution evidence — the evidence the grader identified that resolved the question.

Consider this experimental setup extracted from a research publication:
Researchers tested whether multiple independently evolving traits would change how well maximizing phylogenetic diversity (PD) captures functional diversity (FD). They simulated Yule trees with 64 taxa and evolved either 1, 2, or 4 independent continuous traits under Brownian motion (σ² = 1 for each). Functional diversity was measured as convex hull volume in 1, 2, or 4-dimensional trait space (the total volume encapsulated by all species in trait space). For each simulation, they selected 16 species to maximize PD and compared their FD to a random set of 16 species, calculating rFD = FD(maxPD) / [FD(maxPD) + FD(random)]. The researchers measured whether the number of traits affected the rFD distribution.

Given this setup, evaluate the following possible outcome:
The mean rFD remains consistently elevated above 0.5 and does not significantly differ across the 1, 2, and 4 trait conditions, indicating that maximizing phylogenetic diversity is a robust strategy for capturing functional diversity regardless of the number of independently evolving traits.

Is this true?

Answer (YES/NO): NO